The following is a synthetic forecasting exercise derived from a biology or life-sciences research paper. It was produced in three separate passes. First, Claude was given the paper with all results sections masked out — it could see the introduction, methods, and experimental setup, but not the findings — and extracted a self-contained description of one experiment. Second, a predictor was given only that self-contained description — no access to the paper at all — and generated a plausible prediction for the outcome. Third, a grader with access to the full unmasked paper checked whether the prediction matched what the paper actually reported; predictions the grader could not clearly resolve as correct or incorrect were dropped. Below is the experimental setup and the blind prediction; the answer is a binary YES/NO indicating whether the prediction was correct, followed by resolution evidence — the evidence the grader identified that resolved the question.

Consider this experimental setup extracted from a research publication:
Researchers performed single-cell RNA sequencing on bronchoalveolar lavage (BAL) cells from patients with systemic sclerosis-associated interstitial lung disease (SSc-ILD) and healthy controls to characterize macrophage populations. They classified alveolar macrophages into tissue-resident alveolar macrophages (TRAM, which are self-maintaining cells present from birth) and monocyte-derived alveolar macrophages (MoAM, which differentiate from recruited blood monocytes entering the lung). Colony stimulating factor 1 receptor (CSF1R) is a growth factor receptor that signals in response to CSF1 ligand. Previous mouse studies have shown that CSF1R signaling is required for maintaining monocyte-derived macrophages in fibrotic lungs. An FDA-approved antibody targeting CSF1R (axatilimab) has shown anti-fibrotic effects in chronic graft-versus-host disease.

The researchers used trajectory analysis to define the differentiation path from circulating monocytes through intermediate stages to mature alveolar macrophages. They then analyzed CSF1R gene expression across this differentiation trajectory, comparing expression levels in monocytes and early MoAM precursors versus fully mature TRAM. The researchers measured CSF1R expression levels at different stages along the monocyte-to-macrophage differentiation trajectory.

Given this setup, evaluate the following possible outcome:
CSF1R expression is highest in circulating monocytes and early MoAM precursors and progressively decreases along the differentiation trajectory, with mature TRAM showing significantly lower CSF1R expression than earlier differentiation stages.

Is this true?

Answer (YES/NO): NO